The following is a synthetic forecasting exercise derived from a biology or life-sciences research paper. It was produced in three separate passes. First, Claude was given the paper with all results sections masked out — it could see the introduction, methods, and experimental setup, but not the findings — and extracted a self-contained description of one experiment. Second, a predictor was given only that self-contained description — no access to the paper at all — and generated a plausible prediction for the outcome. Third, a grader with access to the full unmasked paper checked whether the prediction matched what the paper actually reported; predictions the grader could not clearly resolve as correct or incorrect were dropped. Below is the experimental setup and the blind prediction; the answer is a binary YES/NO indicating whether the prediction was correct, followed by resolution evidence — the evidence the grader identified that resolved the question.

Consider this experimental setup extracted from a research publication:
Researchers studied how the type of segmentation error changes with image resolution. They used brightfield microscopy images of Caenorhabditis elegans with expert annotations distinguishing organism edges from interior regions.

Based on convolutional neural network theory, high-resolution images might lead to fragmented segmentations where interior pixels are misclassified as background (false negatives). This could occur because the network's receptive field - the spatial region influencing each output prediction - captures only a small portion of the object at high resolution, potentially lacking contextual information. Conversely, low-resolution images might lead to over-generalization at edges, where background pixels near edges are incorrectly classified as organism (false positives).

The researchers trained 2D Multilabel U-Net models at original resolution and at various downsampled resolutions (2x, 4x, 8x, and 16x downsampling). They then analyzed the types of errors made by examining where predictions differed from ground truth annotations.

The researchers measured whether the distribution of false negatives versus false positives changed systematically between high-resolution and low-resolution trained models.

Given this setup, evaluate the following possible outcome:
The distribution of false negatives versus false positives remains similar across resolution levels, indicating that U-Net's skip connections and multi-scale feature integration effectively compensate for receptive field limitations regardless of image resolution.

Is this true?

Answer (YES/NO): NO